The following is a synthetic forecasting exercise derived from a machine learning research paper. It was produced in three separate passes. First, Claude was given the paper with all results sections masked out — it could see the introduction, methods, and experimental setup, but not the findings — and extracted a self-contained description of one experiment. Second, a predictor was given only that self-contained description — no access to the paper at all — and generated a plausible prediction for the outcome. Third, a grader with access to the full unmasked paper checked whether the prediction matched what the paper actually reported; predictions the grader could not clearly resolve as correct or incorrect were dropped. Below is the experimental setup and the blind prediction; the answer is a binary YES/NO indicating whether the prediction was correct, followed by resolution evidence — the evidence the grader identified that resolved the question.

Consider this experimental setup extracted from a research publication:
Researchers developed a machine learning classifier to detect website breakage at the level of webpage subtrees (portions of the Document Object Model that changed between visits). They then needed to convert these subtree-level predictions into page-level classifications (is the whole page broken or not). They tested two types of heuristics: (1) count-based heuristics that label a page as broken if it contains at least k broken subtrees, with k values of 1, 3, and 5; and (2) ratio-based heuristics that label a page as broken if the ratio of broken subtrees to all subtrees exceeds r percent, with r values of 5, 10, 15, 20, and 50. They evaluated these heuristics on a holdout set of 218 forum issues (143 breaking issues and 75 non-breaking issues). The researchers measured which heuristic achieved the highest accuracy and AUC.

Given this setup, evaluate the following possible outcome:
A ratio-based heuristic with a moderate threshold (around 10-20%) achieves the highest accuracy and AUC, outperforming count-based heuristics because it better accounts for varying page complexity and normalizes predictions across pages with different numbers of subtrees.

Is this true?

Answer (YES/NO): NO